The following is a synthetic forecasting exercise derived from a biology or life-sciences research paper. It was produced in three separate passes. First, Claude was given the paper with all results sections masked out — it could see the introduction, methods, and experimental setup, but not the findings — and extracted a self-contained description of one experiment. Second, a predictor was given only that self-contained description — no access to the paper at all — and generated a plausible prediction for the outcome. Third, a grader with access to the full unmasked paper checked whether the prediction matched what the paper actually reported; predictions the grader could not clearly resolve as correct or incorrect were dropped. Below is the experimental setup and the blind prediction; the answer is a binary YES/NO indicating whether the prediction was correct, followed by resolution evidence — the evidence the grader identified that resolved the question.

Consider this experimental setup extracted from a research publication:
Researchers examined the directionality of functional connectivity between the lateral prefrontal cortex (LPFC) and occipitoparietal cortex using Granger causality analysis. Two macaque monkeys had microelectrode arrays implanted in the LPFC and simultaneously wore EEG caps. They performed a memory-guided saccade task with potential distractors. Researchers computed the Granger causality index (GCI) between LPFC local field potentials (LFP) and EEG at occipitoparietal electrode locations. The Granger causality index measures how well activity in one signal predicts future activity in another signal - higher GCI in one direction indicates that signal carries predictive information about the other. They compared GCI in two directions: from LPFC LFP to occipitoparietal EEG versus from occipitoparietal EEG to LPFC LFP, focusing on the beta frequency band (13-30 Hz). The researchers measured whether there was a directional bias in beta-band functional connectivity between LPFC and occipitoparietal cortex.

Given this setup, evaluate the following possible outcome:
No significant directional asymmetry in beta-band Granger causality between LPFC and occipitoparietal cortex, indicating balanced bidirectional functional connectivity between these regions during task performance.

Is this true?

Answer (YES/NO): NO